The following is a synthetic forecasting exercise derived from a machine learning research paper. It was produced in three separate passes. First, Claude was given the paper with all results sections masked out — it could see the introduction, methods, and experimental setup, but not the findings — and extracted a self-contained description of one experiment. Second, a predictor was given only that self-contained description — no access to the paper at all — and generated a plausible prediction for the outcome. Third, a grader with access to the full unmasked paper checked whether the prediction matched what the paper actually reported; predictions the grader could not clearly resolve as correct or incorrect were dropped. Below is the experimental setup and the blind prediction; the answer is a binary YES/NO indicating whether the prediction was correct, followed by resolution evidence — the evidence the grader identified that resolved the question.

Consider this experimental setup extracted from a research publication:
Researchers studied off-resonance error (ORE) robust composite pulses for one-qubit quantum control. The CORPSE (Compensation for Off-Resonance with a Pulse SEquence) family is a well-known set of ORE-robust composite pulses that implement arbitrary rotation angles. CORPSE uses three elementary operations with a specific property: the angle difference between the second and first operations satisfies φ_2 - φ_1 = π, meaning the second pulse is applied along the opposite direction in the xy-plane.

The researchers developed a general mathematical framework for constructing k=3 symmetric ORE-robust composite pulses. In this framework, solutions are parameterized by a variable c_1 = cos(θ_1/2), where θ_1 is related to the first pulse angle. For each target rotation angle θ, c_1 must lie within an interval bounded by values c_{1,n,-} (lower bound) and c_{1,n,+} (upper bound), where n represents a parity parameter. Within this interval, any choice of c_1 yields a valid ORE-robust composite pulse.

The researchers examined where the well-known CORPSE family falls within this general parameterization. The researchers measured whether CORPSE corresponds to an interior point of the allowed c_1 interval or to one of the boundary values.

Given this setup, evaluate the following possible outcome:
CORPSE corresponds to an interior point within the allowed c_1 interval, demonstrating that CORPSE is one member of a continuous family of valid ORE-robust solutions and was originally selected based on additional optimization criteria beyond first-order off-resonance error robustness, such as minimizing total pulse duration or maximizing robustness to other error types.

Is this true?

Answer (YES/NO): NO